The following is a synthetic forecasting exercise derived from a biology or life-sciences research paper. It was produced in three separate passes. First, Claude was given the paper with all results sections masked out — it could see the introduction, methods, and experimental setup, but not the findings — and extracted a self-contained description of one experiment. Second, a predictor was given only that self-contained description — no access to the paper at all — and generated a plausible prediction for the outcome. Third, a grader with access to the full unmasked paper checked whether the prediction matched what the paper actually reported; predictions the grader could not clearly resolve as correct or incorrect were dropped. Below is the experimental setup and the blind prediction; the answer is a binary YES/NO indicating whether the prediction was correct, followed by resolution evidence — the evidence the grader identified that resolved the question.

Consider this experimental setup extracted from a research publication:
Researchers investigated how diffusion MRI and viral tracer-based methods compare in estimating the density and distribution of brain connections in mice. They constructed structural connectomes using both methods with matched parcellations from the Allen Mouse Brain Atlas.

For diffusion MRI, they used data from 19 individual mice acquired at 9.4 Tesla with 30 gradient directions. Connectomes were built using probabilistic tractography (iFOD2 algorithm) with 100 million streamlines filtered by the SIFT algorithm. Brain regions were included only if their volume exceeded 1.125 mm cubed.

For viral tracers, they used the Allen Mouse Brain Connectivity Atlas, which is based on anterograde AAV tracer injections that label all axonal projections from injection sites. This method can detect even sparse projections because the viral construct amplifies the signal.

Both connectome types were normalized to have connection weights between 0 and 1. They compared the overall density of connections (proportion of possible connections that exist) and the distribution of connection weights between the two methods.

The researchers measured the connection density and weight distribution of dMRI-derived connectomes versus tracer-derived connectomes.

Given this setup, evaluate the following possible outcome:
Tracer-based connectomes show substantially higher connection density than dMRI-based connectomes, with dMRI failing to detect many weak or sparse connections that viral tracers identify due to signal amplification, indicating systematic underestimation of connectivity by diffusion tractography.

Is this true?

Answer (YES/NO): YES